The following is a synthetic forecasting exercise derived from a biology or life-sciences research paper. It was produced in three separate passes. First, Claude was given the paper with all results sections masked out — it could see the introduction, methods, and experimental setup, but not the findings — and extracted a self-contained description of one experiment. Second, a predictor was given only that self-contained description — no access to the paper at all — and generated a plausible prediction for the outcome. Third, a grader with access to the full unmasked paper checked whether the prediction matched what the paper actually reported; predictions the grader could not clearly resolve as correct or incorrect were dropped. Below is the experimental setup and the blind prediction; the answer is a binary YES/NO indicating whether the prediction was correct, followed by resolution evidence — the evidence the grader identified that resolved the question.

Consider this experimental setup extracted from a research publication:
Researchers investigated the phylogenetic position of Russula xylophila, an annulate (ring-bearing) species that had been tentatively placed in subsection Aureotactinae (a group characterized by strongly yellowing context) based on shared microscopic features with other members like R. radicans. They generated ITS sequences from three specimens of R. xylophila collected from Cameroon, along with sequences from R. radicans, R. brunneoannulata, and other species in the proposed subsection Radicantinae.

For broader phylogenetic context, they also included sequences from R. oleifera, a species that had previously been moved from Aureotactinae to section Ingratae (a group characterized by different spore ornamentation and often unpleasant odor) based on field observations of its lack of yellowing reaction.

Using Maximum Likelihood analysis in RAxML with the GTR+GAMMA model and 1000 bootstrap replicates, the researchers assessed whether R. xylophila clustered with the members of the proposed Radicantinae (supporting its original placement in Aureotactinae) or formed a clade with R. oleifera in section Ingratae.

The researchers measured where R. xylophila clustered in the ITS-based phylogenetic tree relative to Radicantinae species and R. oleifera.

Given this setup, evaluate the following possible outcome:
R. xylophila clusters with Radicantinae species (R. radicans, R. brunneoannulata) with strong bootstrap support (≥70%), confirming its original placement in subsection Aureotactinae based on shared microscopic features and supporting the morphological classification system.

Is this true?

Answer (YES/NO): NO